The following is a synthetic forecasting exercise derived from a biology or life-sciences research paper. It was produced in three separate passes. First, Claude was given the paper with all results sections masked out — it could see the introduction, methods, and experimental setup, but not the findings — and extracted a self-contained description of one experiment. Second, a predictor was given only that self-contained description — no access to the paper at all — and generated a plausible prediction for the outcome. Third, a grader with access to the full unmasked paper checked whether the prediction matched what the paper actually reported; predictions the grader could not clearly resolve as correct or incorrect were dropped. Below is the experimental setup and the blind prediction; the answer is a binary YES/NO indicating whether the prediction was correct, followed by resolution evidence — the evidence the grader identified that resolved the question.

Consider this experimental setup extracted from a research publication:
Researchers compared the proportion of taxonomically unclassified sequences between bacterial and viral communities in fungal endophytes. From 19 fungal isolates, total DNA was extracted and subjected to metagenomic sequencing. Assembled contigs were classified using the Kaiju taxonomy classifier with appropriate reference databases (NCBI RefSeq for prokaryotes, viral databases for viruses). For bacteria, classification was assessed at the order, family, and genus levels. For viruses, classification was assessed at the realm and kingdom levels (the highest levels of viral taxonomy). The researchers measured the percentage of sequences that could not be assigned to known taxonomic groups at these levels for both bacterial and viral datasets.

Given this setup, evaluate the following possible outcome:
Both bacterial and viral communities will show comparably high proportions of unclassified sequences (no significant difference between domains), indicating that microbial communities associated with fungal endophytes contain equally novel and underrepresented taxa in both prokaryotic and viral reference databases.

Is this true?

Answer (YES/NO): NO